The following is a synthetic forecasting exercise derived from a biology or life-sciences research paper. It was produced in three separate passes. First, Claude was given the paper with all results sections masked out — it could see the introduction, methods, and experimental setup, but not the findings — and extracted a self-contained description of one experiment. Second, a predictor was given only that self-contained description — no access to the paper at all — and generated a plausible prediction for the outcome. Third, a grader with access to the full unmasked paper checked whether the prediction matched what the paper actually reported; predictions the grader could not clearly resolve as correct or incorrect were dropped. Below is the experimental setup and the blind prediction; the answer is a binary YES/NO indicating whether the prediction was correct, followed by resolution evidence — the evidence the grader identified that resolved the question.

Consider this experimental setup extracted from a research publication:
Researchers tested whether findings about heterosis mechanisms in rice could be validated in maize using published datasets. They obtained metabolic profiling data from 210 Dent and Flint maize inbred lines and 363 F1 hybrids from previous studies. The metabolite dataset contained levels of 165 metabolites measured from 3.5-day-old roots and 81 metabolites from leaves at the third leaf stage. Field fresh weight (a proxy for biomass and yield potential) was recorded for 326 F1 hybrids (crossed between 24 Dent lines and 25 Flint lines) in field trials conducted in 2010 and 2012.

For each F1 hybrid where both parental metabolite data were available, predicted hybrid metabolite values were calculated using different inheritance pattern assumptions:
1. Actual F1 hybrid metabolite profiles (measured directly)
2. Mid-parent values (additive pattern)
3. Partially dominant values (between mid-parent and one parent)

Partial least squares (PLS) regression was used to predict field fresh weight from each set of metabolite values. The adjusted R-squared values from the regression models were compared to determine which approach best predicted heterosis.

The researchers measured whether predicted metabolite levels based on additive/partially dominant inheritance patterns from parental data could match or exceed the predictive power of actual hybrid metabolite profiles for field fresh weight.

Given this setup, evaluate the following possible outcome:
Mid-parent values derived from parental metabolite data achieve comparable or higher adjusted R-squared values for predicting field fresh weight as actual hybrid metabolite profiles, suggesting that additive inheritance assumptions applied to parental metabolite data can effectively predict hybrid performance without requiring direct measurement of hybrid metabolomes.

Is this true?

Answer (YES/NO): YES